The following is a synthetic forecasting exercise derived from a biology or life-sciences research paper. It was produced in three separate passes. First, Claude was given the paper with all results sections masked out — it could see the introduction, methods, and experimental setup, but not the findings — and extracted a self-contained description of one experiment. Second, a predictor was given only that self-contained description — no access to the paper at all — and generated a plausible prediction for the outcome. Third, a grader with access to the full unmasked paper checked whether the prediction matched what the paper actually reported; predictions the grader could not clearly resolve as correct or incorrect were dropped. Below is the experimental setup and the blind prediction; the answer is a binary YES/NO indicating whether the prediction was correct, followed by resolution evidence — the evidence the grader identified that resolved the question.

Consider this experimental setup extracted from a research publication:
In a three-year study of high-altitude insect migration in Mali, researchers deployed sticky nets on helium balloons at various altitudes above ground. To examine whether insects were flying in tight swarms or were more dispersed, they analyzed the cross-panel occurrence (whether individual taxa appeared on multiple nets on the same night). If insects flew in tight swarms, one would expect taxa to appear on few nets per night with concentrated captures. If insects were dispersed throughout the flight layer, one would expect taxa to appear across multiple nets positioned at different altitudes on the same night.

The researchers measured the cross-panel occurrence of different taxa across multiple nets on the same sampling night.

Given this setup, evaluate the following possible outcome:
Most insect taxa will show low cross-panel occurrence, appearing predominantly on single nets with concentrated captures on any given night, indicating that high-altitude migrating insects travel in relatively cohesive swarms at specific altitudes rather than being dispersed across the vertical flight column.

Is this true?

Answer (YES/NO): NO